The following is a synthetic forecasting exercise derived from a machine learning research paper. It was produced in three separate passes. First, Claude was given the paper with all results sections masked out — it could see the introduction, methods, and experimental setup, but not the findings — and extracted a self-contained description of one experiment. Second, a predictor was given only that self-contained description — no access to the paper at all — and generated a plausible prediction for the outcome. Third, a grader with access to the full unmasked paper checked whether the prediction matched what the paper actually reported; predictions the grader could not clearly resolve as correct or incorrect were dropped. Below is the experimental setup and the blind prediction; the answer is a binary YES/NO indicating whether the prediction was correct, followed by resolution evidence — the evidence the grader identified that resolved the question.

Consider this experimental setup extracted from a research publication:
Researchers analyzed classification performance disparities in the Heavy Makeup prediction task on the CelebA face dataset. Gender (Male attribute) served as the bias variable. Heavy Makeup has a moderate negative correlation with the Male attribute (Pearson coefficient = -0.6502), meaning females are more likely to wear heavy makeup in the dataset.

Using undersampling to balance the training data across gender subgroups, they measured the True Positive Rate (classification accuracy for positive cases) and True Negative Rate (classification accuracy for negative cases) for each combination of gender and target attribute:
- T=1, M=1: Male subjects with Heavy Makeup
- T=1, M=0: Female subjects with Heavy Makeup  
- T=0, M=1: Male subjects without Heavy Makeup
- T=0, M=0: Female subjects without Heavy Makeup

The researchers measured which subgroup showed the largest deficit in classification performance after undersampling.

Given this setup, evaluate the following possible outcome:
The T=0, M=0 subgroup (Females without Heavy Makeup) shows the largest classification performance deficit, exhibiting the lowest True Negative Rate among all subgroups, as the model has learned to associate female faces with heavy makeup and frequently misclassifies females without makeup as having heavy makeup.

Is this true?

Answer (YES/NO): NO